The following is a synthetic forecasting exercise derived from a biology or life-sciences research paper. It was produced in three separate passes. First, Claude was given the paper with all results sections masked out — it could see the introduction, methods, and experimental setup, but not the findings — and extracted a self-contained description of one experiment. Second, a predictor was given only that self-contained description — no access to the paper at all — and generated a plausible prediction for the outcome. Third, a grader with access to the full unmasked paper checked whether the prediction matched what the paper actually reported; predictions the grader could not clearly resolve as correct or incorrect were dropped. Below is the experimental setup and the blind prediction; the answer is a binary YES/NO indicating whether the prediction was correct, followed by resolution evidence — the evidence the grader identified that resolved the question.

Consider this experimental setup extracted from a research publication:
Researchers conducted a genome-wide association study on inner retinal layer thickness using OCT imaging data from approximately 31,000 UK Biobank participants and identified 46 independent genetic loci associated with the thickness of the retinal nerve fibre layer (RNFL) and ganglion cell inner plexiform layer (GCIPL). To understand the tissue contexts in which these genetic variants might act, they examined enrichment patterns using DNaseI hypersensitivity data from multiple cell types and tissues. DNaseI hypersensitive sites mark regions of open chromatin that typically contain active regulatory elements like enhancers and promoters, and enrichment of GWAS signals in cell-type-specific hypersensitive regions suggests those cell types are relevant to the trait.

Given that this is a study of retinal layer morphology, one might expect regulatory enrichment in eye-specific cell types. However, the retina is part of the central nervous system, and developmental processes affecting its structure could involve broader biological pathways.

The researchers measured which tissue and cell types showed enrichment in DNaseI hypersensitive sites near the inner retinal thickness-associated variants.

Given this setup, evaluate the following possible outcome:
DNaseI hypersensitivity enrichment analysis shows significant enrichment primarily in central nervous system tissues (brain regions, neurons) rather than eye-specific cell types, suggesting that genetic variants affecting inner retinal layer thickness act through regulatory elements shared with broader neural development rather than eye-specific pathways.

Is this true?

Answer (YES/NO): NO